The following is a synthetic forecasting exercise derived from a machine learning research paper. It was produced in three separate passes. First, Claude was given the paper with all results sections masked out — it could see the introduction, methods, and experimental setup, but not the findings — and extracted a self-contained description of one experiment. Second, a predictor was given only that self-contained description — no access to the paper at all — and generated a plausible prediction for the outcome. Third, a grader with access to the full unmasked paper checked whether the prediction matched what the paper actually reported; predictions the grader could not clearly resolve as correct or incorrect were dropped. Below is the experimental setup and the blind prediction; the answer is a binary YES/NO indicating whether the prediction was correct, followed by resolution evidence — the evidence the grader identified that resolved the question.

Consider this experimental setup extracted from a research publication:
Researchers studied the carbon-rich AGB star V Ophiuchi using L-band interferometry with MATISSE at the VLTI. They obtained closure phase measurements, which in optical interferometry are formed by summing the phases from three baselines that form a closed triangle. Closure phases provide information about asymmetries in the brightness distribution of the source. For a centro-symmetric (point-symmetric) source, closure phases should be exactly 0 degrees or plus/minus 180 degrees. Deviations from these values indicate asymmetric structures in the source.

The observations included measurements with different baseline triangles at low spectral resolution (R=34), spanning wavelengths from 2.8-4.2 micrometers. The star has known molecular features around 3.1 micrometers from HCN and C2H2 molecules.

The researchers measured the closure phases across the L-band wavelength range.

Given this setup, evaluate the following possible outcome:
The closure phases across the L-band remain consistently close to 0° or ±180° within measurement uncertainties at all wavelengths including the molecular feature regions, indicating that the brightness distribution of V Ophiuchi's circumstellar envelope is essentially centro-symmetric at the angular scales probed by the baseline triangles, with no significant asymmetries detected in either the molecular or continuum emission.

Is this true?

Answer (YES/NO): NO